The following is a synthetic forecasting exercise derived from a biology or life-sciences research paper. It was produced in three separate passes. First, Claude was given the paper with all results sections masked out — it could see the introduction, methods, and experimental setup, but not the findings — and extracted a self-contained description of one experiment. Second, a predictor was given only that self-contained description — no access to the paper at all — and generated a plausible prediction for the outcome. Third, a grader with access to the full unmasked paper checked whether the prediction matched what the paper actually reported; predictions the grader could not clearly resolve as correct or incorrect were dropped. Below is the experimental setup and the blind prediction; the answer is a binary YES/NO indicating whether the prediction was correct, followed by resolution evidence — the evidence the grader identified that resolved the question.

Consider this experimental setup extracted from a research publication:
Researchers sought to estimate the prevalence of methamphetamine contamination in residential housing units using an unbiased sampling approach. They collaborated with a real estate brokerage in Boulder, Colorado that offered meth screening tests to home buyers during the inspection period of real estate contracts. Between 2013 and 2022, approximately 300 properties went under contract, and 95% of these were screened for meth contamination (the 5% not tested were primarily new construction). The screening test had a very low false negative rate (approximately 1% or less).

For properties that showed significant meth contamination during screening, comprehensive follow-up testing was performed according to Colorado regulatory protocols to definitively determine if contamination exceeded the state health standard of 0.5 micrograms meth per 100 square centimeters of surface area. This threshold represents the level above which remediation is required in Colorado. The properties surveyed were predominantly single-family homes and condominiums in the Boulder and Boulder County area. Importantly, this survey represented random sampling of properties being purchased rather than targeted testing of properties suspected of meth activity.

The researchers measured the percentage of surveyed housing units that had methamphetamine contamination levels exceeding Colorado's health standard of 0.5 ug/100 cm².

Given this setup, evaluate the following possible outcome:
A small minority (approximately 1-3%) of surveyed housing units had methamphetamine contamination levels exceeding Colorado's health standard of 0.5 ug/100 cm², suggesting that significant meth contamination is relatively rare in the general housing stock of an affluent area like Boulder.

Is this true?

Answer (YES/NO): NO